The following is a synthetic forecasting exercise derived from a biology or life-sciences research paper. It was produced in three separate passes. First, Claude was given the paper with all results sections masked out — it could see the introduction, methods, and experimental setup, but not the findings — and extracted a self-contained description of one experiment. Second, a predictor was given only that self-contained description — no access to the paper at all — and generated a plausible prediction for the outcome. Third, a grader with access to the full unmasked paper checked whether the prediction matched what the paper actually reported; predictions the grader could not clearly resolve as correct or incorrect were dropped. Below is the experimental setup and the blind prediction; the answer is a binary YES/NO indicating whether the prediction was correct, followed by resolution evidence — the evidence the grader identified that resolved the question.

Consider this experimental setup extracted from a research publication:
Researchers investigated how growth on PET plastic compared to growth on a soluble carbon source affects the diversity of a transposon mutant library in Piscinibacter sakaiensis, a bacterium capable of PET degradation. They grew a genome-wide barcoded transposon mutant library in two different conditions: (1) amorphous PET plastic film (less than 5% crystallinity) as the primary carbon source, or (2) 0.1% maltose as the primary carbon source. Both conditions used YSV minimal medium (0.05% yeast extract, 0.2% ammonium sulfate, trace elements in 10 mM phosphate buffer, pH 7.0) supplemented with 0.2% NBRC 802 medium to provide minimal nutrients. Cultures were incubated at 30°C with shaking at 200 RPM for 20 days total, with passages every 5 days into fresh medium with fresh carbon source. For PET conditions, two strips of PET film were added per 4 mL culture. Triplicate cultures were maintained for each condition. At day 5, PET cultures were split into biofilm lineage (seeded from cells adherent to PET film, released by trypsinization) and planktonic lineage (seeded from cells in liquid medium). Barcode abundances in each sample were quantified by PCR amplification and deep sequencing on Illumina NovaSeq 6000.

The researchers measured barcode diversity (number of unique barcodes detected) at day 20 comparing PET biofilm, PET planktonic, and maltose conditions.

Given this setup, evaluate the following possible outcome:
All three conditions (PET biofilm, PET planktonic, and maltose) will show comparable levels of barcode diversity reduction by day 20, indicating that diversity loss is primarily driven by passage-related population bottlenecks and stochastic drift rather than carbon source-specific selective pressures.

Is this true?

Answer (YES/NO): NO